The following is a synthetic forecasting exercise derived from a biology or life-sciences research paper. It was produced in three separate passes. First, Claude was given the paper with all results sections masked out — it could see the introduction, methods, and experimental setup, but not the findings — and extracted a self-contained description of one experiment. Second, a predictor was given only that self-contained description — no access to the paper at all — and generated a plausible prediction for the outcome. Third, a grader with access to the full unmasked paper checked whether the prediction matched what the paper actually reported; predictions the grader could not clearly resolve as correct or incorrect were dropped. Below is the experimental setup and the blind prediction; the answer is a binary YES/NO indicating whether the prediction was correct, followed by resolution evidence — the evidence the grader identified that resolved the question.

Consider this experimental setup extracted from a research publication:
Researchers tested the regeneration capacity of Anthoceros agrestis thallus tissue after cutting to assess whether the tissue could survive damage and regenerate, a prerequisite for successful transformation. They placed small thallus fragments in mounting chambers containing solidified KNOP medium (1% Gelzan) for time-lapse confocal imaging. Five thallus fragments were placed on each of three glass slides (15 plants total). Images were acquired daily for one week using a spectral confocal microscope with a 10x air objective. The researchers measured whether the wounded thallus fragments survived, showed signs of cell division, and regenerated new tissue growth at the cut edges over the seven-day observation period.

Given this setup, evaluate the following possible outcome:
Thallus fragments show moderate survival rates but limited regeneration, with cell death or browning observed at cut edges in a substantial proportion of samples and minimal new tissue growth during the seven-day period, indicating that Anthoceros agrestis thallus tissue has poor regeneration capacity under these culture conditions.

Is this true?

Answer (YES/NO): NO